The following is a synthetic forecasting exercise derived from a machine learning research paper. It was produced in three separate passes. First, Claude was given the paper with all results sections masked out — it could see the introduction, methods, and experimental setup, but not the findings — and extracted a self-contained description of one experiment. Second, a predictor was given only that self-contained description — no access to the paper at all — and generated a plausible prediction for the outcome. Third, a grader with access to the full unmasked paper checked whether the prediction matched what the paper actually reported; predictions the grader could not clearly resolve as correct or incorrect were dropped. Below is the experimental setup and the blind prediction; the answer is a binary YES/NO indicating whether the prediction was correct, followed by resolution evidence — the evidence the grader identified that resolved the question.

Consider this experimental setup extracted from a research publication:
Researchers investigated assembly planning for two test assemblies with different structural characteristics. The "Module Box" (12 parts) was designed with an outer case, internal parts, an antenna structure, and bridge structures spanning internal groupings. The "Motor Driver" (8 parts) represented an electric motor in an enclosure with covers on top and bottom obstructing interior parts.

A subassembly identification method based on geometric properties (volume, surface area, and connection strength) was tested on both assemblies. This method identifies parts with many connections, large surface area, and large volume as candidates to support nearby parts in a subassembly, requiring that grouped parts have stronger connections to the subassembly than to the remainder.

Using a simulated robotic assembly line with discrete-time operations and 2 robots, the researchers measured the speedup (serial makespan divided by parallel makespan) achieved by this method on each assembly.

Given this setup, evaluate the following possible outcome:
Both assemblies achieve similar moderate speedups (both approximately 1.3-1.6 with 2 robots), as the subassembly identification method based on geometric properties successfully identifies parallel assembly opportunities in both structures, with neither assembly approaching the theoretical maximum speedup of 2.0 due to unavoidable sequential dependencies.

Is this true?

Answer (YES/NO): NO